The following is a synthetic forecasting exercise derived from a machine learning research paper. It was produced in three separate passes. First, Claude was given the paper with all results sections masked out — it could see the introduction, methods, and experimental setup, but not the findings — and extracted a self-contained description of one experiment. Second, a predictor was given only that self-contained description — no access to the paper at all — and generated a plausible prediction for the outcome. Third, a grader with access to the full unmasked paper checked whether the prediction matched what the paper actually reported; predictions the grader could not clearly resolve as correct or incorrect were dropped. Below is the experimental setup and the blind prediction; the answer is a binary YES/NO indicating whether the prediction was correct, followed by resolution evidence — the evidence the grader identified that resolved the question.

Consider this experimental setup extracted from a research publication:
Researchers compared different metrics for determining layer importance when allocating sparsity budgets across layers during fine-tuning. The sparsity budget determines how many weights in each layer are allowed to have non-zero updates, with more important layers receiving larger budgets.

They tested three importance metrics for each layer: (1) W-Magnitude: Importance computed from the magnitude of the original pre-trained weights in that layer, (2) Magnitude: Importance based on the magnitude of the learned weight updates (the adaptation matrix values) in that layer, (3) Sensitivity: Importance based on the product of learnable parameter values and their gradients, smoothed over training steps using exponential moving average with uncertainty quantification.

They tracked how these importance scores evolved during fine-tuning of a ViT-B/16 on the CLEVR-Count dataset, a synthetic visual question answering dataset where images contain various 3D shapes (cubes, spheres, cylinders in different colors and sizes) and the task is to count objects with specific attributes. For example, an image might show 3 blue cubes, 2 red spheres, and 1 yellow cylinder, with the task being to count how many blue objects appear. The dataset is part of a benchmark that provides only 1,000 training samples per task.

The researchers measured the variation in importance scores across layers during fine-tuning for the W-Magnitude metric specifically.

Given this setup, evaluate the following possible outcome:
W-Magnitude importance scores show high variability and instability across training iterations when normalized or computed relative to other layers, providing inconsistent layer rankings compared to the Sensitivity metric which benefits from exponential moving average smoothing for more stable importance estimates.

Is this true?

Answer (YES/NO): NO